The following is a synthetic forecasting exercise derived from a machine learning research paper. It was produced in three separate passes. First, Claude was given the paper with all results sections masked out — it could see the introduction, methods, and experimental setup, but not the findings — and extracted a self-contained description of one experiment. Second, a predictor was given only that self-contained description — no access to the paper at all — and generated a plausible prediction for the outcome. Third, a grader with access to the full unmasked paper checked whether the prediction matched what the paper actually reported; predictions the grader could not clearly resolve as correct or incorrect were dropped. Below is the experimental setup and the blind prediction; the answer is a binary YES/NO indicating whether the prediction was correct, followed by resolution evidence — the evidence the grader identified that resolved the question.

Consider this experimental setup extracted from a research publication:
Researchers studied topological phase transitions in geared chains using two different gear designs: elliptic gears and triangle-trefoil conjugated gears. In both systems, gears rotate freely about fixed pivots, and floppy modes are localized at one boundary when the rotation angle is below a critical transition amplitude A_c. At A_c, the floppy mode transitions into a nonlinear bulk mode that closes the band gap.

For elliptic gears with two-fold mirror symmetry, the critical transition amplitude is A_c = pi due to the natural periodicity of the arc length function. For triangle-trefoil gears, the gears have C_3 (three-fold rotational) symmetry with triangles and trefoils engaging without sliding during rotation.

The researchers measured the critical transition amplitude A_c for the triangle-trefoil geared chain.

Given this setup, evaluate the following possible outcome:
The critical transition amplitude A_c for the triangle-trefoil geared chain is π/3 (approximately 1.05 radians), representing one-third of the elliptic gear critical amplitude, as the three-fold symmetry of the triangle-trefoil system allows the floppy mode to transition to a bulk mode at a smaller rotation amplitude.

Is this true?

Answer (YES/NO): YES